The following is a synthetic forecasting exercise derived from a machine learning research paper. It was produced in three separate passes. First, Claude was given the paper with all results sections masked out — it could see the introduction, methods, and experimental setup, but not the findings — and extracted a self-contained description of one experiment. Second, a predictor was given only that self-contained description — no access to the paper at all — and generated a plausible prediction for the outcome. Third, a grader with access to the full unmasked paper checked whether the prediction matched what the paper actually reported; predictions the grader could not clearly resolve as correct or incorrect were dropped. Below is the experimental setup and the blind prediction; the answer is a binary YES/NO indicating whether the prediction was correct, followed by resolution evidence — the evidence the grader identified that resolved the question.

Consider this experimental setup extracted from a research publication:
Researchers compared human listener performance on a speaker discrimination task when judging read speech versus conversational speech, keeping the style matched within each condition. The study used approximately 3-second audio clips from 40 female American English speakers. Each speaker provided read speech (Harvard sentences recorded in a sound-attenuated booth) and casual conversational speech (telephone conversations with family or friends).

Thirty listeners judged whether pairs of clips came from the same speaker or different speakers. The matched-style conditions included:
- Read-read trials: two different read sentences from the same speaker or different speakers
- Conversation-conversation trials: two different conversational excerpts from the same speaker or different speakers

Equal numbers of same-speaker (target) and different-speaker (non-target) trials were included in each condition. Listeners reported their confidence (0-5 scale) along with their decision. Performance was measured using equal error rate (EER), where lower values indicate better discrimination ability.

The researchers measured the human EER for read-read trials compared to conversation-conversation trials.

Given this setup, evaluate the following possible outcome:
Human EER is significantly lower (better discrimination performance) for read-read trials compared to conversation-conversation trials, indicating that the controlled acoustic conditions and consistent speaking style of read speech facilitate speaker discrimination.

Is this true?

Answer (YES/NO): YES